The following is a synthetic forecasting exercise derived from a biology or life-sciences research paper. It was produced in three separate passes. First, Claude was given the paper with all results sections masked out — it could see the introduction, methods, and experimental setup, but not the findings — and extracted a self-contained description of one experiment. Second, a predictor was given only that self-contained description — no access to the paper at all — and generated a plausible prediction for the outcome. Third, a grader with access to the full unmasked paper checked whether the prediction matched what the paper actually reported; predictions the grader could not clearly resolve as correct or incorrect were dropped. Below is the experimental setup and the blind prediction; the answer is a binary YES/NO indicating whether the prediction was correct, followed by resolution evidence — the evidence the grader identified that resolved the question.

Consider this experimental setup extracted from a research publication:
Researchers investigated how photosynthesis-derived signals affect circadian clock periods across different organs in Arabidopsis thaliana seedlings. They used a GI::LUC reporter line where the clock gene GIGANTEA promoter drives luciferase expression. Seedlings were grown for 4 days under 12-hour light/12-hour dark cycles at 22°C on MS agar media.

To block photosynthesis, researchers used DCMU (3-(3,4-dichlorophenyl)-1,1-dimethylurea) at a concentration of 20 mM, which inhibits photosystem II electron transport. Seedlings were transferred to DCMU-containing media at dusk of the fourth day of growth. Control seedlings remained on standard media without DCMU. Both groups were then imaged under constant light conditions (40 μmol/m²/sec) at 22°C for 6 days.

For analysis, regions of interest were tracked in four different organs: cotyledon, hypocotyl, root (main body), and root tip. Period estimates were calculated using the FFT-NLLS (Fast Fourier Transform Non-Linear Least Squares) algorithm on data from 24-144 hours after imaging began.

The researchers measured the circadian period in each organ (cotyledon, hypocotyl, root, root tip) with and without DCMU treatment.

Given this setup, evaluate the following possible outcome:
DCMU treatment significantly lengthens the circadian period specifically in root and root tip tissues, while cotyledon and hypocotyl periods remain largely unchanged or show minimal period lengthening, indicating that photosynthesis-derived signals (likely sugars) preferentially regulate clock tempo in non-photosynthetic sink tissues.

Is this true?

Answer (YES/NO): NO